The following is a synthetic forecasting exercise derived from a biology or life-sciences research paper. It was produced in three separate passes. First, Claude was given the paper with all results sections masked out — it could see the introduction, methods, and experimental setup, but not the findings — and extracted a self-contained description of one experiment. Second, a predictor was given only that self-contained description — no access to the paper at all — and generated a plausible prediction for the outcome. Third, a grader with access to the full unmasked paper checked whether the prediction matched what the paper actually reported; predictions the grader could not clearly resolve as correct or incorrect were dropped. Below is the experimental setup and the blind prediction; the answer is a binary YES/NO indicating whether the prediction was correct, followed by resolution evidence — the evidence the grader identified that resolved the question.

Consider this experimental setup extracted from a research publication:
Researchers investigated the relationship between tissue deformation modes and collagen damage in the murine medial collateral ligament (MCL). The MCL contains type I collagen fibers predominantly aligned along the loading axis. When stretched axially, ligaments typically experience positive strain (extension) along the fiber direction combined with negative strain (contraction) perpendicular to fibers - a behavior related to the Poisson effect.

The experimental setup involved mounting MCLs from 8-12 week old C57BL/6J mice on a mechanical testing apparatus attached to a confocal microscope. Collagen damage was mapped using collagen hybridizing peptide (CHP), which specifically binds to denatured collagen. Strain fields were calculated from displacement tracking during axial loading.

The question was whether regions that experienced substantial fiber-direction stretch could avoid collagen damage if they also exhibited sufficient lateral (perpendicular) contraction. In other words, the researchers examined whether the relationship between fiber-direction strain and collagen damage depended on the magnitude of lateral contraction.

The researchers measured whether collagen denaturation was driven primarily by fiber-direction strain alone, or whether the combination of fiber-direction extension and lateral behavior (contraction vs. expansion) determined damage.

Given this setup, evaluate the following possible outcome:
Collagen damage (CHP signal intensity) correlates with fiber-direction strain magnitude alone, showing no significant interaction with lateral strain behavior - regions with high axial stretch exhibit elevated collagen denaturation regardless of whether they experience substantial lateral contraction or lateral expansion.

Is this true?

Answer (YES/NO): NO